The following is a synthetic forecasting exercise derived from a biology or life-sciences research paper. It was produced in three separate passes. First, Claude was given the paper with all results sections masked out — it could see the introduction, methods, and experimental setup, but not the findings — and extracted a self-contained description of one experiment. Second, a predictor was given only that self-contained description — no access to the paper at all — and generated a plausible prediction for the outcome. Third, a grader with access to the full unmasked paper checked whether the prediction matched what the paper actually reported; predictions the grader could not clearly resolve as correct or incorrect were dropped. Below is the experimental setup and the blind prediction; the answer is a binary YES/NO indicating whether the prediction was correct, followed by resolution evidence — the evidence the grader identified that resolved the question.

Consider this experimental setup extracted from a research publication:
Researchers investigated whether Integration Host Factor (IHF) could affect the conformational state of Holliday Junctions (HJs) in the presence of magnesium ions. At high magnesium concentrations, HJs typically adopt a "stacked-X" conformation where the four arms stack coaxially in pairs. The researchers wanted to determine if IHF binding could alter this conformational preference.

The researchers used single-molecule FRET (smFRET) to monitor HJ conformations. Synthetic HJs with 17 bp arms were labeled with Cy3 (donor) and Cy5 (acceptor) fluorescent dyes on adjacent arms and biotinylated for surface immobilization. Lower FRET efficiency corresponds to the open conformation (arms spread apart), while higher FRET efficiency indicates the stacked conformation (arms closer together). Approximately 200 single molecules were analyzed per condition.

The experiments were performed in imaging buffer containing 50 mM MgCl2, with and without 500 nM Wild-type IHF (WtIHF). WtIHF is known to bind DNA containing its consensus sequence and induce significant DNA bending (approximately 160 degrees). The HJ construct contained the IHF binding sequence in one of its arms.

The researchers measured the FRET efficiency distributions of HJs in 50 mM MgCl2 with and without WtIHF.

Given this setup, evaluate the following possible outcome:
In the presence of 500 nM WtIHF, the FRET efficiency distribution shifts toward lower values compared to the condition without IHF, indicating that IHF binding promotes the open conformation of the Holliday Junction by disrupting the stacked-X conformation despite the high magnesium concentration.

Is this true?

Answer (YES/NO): NO